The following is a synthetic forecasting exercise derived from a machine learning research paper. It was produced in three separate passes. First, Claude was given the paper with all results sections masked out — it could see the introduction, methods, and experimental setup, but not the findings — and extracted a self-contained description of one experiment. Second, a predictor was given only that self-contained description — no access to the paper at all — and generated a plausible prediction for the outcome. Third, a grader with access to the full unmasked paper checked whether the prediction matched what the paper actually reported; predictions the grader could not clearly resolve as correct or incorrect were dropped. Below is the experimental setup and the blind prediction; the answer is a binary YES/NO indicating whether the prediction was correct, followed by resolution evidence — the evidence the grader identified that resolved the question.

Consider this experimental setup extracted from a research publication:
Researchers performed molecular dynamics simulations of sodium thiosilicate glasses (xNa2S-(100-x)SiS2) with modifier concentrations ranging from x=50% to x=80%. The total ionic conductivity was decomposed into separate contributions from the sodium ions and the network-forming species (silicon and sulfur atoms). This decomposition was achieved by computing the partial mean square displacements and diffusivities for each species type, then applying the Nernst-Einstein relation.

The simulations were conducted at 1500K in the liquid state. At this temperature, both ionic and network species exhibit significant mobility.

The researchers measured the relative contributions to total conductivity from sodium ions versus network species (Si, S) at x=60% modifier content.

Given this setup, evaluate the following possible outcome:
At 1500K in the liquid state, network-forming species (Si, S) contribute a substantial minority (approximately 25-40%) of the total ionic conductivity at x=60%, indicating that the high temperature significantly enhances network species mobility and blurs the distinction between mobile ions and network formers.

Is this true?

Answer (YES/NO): NO